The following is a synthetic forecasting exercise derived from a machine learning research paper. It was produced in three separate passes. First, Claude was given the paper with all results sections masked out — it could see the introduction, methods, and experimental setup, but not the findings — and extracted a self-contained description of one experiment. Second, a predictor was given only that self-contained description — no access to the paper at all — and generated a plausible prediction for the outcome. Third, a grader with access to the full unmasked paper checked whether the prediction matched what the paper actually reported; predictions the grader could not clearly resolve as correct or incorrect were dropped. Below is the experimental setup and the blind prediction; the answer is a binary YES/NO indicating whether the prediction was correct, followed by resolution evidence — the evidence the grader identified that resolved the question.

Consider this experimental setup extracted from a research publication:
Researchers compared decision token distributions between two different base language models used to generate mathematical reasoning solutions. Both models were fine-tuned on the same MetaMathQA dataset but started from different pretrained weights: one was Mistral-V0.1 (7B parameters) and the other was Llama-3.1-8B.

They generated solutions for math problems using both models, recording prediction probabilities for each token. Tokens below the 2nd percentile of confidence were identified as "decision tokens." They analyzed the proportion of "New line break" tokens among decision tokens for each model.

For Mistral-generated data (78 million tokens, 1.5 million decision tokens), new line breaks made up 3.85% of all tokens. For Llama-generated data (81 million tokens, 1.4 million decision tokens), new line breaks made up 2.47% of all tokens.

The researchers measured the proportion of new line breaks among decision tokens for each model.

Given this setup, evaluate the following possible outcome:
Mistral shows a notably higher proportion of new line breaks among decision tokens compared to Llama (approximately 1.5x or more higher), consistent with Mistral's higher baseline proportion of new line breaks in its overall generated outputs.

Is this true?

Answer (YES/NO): NO